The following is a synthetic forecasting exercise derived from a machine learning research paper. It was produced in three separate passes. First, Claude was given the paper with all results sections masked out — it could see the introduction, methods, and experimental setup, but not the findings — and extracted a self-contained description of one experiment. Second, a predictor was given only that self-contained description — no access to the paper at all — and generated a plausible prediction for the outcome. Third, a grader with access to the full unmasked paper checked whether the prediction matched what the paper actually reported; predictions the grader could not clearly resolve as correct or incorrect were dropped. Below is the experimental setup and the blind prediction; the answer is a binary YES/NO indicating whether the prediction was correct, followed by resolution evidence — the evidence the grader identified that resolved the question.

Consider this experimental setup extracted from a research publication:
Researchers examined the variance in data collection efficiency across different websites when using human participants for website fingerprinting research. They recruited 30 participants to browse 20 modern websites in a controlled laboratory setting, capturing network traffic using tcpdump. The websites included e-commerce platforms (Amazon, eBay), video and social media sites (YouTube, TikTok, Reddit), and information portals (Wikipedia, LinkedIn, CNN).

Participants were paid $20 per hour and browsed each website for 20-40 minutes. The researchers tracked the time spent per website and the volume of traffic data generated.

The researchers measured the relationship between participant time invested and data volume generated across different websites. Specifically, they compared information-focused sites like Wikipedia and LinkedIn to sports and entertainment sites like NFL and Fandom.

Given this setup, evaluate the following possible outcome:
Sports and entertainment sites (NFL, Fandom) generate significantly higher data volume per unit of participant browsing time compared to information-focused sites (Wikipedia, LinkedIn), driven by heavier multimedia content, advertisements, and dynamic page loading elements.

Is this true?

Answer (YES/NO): YES